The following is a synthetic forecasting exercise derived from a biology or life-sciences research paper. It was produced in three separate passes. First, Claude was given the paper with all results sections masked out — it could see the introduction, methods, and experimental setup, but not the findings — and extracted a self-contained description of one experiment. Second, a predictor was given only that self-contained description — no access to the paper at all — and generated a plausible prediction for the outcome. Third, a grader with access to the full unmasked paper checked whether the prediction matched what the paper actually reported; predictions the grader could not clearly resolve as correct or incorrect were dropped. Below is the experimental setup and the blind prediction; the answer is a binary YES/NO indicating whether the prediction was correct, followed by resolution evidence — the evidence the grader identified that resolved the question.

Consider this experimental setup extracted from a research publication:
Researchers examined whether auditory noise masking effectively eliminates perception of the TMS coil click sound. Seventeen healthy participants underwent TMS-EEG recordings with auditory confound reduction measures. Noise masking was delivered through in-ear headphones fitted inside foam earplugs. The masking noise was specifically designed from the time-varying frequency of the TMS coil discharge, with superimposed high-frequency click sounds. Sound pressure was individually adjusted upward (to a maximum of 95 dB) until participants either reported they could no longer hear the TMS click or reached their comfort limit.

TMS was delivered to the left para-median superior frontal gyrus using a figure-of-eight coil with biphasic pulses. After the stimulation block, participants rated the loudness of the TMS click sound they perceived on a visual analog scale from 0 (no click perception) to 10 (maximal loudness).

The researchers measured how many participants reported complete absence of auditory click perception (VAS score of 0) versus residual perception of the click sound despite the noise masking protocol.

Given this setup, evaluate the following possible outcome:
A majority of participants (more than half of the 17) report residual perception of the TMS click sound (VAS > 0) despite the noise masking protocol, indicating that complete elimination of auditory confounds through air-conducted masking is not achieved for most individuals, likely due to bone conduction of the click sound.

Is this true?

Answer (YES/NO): YES